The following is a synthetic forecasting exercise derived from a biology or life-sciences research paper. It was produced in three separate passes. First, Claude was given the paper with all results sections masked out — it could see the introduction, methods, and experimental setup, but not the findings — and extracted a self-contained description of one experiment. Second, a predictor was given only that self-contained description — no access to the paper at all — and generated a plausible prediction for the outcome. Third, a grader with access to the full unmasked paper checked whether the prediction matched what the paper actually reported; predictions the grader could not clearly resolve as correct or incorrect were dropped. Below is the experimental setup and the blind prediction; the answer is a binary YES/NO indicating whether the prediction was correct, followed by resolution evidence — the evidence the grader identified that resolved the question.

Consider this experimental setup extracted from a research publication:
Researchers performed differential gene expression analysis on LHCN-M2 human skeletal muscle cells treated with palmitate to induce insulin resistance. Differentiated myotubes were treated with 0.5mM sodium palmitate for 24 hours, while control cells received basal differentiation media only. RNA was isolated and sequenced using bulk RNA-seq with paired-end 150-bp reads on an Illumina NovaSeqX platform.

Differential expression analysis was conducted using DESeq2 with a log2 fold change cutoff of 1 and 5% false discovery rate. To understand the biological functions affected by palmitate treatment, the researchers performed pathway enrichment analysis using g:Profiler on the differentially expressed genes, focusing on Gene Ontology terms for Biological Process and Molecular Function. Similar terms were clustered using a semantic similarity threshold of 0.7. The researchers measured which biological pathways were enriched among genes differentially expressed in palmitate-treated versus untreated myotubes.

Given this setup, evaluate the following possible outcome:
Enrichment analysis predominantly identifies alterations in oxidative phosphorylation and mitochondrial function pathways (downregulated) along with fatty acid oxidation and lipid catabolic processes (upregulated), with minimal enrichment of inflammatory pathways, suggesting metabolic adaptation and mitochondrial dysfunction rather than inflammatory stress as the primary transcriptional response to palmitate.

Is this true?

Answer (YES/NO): NO